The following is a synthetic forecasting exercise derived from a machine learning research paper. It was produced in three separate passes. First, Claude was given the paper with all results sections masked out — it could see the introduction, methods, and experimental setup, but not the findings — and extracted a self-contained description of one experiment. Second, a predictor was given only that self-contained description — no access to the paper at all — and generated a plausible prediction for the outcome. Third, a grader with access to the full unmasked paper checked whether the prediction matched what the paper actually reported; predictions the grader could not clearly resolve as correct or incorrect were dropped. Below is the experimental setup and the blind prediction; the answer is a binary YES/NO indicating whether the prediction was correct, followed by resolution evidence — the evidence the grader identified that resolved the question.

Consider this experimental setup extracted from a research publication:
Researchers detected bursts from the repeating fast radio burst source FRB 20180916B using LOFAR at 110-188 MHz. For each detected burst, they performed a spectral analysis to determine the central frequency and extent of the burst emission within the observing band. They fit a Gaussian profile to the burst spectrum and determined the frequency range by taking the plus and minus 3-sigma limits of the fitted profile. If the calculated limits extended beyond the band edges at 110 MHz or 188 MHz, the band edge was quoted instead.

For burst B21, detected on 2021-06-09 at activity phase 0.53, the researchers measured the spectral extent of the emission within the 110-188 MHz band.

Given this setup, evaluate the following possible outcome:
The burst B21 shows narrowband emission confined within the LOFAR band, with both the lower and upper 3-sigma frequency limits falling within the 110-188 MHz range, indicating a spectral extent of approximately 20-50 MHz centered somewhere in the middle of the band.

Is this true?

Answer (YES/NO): NO